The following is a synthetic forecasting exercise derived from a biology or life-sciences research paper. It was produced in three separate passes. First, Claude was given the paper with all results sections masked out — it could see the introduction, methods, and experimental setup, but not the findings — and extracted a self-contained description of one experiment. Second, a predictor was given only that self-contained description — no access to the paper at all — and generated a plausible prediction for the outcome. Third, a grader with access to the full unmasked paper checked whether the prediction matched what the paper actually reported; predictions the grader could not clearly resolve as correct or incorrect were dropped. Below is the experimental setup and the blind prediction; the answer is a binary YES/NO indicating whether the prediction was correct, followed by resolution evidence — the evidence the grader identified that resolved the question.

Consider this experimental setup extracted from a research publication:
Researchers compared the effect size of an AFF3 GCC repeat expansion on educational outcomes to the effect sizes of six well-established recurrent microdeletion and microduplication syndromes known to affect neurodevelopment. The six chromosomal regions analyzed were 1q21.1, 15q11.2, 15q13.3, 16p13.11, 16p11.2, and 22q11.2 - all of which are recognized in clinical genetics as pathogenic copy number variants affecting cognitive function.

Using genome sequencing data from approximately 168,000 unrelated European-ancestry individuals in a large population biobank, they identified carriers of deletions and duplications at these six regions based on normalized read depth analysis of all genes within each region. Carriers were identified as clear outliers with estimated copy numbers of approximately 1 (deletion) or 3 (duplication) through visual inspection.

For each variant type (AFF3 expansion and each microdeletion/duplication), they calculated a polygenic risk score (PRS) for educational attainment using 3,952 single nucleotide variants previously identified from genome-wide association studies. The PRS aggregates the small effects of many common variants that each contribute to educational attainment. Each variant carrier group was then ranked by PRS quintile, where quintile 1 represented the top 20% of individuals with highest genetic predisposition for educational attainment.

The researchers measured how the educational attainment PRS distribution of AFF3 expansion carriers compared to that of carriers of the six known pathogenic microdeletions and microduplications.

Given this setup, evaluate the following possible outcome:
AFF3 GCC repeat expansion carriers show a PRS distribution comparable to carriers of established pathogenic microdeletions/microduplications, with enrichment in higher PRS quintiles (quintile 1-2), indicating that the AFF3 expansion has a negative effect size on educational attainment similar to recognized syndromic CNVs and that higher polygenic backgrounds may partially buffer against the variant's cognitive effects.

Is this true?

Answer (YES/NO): NO